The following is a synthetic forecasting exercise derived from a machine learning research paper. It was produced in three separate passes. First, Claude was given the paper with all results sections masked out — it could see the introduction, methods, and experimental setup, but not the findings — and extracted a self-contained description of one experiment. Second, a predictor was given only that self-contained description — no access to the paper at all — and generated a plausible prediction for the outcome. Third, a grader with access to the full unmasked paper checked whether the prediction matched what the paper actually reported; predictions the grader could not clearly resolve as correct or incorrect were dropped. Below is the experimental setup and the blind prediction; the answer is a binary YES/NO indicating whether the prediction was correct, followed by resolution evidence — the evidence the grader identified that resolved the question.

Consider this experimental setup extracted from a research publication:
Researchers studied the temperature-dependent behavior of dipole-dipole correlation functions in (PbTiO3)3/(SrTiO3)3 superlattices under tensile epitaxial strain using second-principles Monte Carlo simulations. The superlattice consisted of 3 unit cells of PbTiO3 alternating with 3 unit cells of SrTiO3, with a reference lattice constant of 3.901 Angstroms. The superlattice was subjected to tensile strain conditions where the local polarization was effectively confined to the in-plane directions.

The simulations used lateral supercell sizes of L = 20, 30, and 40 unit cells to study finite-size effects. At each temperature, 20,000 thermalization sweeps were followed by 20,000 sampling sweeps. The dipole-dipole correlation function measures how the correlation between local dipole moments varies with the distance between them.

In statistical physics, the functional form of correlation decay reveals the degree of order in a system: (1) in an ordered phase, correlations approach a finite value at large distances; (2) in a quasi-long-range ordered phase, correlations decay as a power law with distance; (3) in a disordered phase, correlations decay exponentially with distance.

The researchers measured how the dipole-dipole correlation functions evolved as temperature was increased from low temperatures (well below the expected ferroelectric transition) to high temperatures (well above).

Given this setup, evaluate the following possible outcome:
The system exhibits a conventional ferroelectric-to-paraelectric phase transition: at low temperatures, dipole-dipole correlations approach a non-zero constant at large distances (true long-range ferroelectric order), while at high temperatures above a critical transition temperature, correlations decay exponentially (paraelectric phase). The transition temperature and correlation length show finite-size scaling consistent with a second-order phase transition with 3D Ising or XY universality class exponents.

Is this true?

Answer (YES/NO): NO